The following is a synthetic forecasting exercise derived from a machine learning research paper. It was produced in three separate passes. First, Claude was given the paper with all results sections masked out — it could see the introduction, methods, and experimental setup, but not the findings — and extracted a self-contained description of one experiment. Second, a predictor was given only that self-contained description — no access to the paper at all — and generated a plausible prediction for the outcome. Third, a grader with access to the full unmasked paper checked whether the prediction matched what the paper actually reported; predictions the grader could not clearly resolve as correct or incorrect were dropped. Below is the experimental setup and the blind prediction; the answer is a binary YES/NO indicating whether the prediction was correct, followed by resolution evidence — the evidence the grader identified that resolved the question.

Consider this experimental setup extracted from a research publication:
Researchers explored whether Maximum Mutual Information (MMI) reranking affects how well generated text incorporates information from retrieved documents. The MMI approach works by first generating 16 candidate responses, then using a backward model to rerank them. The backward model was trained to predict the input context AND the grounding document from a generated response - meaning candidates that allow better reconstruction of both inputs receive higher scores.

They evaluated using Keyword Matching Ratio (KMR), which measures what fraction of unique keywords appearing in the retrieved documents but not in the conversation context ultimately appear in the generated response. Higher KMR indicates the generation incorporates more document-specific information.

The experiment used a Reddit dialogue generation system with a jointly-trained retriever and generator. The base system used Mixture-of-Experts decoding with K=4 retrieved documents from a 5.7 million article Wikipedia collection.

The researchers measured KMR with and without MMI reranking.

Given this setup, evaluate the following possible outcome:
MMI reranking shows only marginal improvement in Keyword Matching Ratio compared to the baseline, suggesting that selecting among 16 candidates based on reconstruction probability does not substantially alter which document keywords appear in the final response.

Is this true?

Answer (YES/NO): NO